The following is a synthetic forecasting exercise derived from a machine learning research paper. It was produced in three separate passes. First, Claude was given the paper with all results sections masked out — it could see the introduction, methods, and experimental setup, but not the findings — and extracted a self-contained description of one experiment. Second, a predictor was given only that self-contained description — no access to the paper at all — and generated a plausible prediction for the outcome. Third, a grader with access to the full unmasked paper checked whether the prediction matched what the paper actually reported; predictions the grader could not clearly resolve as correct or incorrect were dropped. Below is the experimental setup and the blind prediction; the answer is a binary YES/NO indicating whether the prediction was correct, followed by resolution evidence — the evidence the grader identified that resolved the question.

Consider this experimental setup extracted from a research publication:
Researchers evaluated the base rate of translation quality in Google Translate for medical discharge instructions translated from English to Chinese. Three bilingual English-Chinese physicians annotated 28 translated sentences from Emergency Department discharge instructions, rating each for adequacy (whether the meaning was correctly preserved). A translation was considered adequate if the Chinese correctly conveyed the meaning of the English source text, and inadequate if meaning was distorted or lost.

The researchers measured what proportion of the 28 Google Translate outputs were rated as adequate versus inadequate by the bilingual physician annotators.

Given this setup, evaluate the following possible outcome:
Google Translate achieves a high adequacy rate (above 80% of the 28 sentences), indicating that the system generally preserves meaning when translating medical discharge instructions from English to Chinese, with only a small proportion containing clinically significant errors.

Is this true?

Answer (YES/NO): NO